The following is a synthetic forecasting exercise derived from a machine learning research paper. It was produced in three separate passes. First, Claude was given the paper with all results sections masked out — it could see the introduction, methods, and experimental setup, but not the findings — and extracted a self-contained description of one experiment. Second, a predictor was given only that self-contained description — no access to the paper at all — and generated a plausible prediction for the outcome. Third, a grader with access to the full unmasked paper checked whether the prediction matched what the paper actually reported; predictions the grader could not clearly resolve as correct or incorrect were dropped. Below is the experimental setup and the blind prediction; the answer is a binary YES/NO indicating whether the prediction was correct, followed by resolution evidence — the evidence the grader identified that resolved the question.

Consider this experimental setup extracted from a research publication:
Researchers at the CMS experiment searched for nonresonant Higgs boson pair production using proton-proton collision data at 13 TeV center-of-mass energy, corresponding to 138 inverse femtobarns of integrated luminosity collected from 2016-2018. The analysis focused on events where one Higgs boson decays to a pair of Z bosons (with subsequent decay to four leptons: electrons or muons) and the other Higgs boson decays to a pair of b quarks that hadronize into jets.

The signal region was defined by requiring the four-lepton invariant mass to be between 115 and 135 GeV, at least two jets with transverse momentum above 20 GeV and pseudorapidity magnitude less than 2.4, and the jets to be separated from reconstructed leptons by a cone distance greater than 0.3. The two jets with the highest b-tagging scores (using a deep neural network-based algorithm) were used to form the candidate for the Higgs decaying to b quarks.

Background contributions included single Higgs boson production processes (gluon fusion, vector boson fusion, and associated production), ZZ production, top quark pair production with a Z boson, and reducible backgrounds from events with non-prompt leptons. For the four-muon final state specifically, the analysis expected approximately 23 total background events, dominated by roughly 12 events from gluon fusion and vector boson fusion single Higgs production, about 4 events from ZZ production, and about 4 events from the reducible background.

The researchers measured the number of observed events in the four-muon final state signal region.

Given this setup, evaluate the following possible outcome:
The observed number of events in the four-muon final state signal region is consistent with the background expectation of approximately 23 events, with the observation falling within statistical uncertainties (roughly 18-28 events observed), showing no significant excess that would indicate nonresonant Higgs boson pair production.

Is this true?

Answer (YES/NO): NO